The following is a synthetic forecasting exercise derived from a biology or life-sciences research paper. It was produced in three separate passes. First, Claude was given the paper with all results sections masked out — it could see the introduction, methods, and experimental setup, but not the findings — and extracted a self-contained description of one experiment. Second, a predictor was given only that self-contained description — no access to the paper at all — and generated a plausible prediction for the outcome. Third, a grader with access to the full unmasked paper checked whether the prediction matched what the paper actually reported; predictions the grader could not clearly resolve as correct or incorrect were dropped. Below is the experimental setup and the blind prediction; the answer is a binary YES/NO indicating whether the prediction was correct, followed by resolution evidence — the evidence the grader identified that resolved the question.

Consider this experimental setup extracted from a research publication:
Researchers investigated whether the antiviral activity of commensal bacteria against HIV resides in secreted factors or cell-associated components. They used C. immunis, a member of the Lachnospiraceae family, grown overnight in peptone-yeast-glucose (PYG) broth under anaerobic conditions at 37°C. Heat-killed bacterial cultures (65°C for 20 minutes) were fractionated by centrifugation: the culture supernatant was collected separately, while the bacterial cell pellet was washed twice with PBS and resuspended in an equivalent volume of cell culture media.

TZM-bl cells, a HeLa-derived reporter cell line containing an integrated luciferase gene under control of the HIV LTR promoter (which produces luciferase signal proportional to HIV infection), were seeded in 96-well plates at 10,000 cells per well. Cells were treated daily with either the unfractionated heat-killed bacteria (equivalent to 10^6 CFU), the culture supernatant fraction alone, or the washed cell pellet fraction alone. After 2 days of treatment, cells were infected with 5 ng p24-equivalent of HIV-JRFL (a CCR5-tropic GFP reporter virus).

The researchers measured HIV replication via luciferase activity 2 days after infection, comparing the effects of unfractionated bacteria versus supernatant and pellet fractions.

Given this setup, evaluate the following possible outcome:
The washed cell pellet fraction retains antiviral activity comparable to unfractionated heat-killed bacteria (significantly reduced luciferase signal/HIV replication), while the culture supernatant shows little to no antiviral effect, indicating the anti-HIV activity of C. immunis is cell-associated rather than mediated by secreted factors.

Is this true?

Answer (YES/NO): NO